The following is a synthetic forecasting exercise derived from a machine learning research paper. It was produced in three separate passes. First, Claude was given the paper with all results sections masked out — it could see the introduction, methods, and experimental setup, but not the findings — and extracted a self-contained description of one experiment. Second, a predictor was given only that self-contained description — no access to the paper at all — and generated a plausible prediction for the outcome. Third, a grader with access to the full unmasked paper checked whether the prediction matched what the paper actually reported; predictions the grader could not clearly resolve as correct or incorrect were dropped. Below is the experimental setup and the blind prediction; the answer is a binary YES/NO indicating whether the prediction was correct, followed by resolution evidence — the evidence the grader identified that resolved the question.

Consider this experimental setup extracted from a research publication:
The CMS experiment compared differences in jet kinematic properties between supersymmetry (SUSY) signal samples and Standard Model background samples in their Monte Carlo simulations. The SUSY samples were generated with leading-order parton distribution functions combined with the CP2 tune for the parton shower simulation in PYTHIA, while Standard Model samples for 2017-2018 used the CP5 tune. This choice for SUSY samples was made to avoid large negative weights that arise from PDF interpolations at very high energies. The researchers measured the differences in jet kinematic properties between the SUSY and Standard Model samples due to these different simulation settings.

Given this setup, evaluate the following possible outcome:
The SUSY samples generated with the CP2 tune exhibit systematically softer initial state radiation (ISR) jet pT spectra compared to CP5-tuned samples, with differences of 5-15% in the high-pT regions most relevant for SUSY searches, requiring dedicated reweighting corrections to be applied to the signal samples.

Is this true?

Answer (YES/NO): NO